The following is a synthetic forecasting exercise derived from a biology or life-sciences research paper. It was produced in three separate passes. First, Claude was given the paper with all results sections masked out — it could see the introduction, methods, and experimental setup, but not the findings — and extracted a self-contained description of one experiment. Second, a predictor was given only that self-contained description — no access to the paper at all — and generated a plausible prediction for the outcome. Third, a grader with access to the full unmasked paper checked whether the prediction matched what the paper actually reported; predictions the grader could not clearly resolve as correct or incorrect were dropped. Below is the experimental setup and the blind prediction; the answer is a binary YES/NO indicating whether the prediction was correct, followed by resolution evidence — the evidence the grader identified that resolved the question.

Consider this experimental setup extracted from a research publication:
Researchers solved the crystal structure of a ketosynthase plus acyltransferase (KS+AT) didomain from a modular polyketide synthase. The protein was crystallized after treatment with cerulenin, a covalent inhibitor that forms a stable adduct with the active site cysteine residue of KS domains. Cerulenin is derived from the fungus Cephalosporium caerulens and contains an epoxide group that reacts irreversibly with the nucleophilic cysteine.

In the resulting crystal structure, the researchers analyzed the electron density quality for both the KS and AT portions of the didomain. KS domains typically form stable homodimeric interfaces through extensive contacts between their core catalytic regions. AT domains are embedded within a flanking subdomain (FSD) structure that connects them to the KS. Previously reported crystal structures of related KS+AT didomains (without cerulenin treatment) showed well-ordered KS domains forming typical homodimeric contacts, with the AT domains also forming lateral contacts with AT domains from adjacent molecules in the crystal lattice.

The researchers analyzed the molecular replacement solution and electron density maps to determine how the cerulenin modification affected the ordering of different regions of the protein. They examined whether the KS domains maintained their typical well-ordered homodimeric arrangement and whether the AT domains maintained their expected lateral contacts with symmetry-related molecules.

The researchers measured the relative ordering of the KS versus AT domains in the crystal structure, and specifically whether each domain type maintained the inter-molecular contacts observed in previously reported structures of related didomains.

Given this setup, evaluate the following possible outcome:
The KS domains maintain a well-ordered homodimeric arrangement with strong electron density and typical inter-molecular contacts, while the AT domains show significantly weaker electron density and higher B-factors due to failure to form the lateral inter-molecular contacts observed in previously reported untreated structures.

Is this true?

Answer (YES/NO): NO